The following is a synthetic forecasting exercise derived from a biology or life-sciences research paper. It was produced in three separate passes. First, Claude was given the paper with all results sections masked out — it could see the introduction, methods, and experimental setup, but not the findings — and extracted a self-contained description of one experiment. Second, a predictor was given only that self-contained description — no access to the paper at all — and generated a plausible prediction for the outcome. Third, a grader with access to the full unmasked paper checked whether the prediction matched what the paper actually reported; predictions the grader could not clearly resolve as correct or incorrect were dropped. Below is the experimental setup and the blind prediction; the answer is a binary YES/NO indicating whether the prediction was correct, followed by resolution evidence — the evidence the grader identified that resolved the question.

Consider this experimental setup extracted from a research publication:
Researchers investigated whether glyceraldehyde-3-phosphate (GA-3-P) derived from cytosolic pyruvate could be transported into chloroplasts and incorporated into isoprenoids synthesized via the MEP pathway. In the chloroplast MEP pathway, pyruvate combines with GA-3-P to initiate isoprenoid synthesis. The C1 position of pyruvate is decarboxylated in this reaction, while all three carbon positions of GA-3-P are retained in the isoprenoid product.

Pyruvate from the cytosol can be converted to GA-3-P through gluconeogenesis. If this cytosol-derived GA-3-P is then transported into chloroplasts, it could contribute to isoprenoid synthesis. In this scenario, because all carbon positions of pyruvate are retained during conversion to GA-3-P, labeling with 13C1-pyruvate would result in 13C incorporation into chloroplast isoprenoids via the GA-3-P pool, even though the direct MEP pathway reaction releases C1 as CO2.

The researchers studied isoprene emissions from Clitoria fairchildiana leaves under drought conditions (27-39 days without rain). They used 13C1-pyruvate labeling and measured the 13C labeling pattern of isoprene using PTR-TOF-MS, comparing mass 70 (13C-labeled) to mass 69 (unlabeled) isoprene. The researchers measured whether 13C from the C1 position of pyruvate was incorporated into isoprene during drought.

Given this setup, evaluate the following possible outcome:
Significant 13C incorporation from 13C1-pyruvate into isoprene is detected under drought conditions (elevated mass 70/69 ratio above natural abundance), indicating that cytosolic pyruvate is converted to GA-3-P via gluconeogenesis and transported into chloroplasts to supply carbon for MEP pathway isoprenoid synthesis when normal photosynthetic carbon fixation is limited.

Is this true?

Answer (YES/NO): YES